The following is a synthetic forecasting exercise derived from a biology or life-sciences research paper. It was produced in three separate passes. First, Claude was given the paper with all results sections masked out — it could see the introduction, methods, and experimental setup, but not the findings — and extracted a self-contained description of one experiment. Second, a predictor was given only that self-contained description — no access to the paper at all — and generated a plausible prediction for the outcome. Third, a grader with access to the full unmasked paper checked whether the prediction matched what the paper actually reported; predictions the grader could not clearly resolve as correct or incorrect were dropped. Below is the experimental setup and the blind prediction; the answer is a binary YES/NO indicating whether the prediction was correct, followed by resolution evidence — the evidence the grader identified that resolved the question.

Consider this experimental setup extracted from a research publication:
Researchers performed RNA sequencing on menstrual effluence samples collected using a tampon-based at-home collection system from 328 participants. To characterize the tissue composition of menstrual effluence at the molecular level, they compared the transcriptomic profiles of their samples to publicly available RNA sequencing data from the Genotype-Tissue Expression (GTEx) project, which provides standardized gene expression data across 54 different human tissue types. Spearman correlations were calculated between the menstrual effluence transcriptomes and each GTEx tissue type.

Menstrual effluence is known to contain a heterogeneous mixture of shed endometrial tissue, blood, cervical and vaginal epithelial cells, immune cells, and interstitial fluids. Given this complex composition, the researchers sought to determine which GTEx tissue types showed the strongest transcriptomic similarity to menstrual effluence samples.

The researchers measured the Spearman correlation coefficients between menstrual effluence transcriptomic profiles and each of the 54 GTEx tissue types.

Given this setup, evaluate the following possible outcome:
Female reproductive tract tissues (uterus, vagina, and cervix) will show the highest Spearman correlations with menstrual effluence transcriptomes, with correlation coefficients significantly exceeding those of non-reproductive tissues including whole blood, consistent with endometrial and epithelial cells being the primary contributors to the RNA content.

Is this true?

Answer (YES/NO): NO